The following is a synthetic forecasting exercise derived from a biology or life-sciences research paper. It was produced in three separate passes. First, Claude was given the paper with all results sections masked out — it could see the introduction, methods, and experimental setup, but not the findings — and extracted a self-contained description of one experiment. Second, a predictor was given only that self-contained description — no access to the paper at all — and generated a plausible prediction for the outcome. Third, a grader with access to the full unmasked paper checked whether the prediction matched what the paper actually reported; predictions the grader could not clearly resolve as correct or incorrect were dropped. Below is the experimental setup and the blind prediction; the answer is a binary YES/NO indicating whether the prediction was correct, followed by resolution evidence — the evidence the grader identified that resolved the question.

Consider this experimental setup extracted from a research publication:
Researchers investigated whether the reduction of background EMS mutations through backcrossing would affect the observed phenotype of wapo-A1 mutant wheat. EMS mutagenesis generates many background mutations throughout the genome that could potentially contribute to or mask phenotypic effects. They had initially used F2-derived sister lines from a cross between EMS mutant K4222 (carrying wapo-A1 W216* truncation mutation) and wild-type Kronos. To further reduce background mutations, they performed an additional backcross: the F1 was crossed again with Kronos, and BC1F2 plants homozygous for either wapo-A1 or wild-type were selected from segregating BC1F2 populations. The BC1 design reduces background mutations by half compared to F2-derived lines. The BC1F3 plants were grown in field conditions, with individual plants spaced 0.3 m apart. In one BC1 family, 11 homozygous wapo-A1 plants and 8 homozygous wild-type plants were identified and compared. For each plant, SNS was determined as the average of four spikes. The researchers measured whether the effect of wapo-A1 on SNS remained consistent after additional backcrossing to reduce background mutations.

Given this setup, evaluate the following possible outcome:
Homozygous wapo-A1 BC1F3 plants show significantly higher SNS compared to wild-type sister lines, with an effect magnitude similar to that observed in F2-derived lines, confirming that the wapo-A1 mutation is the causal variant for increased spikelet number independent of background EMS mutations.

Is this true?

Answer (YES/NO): NO